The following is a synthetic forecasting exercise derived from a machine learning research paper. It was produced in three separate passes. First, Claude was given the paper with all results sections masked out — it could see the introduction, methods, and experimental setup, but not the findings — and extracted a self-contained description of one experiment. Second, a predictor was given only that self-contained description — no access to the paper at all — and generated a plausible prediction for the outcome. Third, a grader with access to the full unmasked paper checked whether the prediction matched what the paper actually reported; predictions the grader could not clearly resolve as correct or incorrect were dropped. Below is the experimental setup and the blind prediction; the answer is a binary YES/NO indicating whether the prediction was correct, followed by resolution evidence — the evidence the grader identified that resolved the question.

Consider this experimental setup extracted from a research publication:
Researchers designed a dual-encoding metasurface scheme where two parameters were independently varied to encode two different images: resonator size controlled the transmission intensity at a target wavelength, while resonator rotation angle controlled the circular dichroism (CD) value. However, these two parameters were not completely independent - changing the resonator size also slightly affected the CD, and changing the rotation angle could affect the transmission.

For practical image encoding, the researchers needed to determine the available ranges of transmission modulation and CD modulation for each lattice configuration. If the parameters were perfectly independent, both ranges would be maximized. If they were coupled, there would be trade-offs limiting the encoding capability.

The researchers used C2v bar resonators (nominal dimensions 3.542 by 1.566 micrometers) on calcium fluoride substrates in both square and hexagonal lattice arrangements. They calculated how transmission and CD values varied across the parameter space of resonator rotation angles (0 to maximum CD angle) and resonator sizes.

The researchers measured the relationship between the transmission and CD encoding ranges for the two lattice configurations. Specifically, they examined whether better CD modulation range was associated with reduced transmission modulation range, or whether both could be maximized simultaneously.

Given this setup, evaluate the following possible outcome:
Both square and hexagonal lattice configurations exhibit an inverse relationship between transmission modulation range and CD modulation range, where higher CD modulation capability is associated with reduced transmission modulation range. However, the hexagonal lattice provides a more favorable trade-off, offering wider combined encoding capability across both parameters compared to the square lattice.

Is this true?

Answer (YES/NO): NO